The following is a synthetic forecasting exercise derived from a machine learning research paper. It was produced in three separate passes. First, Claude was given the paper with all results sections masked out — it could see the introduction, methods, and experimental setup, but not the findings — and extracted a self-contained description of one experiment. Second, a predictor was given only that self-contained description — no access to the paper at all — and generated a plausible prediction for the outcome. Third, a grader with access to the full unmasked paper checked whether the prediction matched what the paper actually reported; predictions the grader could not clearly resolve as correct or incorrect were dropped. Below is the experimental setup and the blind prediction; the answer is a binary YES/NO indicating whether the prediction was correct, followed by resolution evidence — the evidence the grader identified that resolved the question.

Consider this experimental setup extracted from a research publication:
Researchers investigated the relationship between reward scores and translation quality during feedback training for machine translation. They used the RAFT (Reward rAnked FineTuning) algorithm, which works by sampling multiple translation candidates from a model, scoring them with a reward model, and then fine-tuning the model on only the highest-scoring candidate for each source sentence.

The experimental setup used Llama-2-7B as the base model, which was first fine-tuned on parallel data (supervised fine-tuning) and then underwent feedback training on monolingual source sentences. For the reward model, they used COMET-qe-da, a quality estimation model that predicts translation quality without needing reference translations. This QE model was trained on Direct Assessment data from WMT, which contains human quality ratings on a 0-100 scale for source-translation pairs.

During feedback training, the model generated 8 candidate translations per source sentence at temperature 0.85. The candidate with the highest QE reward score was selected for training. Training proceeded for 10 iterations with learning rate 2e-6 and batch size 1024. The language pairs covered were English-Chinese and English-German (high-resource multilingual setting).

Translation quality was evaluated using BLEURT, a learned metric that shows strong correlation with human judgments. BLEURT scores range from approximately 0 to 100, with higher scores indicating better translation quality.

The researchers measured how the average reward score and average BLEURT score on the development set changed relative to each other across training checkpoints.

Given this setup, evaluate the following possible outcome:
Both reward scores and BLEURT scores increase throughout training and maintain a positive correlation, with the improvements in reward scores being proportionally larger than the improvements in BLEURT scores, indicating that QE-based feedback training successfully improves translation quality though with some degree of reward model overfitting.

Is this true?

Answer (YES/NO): NO